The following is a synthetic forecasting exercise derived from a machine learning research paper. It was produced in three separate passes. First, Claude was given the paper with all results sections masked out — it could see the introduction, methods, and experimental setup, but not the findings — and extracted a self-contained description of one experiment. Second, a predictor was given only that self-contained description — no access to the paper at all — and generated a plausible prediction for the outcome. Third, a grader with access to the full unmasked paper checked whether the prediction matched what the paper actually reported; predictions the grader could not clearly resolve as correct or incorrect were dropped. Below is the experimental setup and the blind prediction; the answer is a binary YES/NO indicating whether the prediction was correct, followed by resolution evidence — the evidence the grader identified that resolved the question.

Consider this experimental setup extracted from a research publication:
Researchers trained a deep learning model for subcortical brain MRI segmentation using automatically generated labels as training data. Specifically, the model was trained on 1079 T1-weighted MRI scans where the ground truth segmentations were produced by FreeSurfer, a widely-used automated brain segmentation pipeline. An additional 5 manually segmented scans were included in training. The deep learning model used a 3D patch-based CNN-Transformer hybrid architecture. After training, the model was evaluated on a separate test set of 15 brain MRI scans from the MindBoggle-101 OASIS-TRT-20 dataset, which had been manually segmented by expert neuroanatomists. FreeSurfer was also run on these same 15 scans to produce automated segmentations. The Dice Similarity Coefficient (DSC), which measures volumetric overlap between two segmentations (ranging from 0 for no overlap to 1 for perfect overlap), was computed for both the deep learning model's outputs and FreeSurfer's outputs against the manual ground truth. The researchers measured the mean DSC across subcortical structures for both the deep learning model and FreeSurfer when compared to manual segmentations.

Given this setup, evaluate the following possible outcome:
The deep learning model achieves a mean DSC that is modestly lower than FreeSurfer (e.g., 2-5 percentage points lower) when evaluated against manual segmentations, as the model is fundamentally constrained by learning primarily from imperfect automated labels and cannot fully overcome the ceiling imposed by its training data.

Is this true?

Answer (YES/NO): NO